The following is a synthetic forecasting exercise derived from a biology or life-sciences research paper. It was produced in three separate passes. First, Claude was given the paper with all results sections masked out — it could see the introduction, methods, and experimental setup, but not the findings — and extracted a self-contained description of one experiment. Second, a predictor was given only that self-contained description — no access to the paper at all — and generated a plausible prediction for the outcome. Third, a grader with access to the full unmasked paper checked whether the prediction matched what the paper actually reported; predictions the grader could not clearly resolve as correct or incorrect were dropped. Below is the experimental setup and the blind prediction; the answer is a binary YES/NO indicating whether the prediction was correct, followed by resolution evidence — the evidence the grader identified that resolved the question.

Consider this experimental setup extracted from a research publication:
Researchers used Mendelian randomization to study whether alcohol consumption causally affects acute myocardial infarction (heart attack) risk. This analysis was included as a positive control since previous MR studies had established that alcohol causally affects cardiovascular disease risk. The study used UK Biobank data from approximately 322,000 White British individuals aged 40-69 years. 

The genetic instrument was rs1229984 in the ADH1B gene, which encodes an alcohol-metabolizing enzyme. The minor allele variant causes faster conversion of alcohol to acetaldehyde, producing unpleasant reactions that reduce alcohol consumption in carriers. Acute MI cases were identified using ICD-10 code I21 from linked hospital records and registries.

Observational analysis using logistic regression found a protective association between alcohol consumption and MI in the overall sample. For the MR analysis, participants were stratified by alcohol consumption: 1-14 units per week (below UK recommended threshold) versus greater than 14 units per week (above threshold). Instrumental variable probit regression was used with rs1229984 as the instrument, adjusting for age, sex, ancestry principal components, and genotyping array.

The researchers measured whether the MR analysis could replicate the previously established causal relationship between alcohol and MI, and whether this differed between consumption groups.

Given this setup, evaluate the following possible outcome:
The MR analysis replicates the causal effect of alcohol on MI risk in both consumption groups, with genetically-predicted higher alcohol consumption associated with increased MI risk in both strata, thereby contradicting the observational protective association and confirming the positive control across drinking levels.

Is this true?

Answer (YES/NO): NO